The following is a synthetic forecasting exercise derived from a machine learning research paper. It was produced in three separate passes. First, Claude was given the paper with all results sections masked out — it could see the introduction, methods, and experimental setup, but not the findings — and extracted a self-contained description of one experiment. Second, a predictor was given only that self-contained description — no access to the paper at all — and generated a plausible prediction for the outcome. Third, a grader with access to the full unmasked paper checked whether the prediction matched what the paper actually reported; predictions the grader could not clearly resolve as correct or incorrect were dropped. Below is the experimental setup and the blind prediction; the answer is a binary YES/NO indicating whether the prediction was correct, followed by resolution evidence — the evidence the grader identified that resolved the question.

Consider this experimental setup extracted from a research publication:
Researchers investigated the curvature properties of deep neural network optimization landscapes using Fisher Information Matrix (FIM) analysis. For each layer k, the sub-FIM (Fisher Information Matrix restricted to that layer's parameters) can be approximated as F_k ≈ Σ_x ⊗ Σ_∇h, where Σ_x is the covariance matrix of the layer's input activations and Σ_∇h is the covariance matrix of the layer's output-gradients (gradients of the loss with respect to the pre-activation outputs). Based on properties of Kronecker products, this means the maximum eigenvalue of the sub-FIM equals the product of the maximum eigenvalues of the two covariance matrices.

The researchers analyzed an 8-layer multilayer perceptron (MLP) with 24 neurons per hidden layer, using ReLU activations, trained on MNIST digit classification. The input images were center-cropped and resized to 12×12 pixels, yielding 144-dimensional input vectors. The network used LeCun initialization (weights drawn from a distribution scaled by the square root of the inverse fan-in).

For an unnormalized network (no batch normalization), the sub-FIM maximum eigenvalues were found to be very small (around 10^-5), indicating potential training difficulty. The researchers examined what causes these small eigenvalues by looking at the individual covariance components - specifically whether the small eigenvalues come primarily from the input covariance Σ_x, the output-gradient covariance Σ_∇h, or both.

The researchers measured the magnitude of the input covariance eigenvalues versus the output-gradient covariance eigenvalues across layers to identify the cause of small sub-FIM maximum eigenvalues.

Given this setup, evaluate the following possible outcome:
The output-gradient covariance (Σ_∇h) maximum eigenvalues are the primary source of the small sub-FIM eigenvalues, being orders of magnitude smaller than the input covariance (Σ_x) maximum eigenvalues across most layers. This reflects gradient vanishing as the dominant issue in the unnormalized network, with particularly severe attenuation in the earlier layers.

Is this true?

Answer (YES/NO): NO